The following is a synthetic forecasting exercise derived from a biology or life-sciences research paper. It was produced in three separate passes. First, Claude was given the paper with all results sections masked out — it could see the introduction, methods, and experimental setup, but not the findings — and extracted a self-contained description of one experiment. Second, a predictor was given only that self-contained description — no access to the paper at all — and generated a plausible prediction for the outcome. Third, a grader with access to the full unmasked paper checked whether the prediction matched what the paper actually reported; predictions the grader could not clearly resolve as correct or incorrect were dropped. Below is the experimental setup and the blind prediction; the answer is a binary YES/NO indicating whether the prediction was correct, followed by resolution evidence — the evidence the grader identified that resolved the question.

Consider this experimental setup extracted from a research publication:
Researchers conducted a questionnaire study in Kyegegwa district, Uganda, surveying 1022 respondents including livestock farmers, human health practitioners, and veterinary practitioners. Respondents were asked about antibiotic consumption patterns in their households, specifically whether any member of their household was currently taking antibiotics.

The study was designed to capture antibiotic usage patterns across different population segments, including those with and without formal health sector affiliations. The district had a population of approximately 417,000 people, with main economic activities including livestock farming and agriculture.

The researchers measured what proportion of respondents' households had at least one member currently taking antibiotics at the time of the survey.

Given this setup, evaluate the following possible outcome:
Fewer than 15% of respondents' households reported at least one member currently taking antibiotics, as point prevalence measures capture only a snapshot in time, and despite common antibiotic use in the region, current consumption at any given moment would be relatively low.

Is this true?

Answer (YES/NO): NO